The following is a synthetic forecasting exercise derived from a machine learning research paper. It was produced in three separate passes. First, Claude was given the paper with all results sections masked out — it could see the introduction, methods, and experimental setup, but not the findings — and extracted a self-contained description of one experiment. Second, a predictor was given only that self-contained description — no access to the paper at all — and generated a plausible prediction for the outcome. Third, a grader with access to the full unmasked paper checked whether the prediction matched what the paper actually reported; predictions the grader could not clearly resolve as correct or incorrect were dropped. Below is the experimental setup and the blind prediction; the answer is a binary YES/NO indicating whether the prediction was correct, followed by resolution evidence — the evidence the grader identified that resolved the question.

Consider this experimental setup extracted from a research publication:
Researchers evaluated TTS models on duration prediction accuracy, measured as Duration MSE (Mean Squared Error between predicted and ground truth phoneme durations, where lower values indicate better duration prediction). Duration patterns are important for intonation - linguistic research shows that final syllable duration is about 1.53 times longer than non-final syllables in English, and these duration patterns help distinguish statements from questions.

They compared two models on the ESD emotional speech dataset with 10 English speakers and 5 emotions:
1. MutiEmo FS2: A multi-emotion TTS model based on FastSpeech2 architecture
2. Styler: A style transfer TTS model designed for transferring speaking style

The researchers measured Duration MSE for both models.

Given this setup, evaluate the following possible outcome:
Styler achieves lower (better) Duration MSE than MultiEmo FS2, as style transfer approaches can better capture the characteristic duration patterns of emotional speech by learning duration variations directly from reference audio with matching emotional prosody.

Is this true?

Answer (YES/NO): NO